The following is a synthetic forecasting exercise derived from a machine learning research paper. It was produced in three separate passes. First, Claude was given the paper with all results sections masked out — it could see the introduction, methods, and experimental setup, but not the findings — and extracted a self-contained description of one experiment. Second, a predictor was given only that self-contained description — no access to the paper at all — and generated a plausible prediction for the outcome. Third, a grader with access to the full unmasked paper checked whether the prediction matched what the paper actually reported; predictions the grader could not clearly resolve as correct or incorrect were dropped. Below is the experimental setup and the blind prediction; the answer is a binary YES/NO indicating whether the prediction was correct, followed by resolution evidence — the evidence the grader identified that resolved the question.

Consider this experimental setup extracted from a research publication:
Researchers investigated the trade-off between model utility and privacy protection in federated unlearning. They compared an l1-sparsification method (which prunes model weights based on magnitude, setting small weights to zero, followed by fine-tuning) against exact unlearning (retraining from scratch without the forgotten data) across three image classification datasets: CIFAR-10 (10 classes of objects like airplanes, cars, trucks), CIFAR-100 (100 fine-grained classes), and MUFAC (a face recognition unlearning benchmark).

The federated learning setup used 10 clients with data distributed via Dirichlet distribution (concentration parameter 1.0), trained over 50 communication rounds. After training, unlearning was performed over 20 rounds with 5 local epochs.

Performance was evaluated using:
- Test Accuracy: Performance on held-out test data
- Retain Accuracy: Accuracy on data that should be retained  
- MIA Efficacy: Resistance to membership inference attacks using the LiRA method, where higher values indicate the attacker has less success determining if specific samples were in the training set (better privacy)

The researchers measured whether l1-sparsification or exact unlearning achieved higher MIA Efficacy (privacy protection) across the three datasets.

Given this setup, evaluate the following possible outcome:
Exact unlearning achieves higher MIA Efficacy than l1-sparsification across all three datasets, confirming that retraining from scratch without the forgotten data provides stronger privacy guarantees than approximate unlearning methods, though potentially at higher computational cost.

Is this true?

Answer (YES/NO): NO